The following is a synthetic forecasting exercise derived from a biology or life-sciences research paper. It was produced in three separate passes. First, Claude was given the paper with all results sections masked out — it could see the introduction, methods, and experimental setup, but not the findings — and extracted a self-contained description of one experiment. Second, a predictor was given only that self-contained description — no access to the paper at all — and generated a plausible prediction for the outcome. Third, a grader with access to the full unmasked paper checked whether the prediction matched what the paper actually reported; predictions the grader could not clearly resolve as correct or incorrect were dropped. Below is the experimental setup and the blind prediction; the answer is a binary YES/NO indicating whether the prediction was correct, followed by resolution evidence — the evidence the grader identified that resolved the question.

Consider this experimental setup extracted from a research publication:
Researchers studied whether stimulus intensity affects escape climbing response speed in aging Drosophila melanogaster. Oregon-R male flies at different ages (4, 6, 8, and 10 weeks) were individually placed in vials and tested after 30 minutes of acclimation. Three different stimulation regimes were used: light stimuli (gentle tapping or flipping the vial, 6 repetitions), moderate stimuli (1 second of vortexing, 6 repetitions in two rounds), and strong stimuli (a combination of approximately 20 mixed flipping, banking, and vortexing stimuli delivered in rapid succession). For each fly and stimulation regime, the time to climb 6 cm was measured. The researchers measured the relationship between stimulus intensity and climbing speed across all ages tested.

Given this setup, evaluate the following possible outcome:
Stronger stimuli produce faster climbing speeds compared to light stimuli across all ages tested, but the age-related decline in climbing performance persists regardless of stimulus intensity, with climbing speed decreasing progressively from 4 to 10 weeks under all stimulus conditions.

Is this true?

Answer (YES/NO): NO